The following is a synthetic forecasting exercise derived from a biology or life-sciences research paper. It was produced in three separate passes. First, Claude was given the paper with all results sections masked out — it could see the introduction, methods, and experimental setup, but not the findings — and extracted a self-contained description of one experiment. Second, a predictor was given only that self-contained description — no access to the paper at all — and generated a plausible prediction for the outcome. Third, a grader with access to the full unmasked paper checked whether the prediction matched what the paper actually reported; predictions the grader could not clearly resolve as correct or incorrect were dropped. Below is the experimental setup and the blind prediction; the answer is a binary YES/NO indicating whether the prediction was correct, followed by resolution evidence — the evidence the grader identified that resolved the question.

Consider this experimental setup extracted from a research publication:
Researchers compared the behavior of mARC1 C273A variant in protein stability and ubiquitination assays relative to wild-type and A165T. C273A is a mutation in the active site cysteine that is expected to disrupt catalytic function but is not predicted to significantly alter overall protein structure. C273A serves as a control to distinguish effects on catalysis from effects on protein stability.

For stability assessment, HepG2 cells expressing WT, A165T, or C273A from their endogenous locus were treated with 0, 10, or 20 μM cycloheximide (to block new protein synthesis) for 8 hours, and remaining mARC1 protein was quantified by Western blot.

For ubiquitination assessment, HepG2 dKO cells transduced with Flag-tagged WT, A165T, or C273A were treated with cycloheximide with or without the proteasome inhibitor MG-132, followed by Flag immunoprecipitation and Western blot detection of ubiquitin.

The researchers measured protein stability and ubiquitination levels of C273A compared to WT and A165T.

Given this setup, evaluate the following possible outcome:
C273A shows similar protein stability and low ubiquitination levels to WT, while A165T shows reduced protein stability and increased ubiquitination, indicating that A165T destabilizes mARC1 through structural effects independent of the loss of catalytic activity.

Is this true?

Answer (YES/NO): NO